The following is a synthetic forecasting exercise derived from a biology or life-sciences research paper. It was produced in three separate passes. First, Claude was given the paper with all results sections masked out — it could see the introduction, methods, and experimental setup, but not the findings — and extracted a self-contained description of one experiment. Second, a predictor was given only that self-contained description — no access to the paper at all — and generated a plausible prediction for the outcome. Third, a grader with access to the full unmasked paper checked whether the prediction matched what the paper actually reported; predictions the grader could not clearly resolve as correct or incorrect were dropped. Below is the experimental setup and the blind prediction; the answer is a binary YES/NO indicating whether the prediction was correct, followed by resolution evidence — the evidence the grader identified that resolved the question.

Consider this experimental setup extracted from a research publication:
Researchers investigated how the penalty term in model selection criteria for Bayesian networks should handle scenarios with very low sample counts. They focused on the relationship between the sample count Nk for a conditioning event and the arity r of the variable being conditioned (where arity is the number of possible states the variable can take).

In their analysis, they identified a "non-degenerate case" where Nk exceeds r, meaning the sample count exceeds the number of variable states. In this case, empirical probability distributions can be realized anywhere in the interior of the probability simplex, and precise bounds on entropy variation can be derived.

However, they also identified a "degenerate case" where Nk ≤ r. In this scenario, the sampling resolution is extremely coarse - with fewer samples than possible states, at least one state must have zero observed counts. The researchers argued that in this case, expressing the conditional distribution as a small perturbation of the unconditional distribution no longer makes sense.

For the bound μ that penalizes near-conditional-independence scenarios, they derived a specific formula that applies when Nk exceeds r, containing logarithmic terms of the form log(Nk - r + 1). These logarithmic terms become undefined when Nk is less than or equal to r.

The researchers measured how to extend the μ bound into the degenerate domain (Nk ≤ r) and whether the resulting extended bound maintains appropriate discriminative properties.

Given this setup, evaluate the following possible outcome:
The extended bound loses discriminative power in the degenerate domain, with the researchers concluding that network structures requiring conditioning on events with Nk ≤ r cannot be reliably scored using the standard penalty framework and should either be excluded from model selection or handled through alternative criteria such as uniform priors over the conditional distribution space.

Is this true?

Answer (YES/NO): NO